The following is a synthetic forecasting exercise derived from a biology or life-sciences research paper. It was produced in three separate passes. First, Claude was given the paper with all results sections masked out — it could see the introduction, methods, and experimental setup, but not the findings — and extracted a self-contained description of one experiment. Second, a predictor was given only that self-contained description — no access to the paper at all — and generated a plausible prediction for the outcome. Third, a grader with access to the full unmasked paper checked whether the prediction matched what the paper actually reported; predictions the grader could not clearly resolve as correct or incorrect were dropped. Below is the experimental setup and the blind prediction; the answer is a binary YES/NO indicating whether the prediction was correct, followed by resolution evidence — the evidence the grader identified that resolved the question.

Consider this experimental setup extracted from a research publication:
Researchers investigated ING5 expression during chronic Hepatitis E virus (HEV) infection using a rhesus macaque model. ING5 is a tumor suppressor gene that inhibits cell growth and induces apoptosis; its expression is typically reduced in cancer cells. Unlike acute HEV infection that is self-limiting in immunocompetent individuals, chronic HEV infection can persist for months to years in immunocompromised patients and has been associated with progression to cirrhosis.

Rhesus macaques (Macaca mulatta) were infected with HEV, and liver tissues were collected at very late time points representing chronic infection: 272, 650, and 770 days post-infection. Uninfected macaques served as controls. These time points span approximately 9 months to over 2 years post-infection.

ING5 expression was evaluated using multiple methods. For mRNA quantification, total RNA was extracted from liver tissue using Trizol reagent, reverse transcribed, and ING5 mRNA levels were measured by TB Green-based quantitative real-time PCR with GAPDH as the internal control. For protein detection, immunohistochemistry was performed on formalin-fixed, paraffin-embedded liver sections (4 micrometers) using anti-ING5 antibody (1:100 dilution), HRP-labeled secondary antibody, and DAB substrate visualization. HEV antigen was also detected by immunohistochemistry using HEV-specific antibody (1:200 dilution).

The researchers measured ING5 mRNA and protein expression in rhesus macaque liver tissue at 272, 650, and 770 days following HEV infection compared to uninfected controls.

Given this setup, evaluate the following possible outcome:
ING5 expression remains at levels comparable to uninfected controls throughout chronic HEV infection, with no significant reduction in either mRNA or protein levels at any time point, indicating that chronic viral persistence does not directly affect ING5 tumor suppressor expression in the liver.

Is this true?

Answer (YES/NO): NO